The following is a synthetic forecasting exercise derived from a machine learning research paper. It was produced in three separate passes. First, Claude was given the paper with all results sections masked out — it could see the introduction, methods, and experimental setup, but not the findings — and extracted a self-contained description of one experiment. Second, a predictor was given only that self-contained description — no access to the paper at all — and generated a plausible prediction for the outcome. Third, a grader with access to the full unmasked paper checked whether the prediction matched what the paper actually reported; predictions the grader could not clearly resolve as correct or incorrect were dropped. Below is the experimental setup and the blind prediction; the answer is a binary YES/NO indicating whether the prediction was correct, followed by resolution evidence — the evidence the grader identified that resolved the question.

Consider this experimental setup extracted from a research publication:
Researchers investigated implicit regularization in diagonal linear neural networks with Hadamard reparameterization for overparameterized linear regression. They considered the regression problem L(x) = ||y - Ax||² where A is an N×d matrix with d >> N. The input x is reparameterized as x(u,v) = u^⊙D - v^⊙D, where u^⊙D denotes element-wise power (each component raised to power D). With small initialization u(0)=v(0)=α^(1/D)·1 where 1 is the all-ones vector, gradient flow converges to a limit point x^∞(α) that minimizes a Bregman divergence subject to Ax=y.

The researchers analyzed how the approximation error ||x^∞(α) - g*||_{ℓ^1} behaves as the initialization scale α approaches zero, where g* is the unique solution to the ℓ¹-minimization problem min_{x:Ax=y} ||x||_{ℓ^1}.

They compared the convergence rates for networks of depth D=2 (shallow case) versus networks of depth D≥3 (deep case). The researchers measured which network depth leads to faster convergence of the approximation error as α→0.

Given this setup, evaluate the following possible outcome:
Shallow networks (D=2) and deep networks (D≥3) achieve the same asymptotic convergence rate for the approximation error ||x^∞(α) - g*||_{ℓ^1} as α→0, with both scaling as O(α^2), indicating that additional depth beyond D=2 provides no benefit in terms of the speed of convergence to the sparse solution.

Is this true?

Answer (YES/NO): NO